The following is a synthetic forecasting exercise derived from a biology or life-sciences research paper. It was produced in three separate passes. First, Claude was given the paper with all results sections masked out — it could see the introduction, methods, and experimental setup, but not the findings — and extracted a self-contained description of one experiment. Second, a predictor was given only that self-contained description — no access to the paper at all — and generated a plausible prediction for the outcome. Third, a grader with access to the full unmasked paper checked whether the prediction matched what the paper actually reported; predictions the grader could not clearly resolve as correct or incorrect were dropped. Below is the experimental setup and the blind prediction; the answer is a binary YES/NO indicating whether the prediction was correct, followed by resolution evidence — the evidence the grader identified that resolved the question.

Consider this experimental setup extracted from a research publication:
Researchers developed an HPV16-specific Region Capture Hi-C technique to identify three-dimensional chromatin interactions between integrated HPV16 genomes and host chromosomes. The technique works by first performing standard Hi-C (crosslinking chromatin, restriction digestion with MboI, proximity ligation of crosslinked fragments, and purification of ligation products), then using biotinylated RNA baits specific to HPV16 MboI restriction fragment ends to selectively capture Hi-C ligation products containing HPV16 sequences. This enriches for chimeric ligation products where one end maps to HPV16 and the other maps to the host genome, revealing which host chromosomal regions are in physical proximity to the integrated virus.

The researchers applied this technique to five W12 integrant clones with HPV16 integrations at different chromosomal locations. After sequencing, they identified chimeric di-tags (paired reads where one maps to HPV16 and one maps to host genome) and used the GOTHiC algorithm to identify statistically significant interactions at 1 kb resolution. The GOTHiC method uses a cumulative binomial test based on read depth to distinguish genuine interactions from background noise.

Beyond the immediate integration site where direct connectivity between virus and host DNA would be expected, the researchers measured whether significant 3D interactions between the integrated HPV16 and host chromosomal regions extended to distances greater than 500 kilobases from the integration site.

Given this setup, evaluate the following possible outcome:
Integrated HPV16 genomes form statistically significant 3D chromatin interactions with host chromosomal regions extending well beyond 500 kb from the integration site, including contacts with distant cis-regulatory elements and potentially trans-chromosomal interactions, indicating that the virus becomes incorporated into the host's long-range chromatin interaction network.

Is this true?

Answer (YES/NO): NO